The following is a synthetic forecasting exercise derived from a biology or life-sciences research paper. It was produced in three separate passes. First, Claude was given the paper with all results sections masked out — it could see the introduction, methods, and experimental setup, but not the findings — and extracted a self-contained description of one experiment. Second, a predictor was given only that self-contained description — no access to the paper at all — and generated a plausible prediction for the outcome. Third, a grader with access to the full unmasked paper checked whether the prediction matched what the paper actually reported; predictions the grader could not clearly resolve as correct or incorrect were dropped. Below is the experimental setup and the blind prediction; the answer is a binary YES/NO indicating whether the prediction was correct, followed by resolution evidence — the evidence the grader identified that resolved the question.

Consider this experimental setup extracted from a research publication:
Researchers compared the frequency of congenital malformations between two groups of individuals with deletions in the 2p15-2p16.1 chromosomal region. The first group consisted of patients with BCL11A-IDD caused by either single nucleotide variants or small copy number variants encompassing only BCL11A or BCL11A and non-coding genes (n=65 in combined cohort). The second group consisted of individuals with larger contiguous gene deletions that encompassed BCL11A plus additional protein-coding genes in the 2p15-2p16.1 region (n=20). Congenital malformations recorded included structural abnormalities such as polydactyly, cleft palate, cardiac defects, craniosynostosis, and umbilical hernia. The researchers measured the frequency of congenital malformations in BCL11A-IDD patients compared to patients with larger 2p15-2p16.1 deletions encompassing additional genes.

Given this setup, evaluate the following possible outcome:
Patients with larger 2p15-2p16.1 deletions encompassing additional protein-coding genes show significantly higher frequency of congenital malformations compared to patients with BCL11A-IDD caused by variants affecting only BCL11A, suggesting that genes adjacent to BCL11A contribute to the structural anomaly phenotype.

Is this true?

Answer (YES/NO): YES